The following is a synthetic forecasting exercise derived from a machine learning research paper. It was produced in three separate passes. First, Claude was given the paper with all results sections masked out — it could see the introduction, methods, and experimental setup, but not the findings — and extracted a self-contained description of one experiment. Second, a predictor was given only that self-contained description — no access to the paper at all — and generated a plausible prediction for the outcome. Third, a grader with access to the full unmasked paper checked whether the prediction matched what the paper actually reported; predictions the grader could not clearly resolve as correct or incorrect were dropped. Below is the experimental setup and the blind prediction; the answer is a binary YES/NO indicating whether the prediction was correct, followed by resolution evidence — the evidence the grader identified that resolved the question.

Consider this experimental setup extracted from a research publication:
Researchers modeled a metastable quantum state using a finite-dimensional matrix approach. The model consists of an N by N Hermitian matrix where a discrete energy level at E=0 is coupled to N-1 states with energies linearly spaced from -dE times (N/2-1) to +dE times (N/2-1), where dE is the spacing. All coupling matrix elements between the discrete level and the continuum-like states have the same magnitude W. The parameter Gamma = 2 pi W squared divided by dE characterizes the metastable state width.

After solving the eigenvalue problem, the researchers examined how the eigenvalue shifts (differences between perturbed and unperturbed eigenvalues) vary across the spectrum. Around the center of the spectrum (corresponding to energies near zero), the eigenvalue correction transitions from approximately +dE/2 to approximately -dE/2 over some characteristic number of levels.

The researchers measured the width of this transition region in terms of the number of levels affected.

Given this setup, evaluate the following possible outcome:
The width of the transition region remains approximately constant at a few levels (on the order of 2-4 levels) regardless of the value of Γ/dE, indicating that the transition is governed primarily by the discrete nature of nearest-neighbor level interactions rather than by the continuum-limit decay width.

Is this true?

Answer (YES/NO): NO